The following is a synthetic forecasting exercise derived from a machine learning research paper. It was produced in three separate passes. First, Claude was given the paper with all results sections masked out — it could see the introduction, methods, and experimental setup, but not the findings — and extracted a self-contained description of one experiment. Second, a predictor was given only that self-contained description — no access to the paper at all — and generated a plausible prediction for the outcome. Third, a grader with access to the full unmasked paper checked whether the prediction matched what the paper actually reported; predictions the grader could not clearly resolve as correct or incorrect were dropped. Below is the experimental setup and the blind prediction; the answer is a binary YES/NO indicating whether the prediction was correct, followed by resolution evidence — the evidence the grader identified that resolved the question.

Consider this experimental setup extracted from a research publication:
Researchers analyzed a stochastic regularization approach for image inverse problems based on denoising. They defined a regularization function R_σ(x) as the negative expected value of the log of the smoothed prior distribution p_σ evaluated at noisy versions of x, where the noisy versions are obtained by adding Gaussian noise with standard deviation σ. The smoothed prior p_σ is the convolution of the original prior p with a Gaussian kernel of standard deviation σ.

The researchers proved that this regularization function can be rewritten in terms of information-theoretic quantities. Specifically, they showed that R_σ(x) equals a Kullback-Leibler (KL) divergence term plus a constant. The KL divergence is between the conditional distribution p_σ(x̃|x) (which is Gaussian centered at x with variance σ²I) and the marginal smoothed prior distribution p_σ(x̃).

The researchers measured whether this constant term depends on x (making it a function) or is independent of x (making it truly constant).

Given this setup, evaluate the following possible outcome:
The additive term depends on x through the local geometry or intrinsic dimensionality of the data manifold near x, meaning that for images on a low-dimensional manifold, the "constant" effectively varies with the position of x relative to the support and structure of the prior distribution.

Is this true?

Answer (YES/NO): NO